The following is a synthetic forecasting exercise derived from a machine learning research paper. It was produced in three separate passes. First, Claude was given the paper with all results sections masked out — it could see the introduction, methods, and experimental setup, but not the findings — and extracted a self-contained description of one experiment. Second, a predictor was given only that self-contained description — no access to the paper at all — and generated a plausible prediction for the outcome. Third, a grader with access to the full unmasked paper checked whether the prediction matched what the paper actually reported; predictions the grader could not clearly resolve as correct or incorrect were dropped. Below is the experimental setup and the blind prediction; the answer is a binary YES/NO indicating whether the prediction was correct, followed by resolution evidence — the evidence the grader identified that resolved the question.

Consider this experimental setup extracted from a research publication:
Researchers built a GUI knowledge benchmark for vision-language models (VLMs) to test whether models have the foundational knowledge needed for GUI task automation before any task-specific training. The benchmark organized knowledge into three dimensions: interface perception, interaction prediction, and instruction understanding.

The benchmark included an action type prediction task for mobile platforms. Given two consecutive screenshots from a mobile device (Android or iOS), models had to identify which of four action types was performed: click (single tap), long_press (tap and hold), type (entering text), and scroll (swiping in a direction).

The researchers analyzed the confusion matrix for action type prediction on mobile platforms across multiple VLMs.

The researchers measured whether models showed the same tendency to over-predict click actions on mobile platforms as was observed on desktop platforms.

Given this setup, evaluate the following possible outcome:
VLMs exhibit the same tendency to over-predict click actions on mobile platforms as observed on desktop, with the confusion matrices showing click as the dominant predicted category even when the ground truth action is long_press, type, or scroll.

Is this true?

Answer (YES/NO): YES